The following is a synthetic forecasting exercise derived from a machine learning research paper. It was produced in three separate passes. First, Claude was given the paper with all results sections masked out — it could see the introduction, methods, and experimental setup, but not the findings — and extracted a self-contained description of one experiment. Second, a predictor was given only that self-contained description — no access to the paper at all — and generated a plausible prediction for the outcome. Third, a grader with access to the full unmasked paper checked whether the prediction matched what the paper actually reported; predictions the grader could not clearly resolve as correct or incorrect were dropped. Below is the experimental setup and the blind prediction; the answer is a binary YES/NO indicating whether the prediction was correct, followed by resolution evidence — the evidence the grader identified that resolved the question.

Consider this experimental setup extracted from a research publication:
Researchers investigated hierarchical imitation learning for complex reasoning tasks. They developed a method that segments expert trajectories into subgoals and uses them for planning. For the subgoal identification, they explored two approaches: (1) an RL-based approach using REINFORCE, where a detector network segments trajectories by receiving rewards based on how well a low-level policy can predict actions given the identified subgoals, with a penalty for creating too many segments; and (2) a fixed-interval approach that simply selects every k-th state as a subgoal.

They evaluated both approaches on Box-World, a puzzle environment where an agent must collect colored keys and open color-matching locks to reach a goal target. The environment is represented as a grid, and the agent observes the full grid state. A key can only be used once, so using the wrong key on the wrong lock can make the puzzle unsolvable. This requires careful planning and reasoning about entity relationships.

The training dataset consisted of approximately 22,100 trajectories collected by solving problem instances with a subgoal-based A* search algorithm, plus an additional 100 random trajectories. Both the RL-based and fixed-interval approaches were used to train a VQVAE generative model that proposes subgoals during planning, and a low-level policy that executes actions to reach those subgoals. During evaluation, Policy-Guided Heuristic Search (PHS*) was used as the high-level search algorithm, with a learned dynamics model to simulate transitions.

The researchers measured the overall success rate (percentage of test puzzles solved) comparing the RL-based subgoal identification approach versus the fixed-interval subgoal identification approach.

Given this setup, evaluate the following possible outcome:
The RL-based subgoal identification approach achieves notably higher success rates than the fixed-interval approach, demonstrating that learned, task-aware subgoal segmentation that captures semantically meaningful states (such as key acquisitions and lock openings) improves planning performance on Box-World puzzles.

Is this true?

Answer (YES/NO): YES